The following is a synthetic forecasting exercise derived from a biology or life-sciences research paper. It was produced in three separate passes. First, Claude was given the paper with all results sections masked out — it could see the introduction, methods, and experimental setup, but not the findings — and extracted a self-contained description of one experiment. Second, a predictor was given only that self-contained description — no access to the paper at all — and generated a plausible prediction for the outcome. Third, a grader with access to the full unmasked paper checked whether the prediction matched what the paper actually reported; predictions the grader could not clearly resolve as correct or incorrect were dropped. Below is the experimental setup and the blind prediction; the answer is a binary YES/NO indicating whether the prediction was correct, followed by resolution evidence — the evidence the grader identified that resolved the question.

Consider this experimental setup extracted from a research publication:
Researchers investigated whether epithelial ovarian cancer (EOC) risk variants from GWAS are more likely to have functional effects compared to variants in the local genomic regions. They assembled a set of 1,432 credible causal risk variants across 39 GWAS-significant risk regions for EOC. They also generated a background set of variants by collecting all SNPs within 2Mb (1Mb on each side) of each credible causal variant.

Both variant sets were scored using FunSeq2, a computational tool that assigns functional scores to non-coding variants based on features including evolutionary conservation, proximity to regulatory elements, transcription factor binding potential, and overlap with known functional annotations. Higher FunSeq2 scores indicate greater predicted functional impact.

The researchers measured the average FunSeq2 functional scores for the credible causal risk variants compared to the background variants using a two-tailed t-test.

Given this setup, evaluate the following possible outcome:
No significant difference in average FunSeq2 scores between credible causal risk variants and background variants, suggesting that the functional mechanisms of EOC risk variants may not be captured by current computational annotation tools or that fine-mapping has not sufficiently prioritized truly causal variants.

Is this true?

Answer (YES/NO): NO